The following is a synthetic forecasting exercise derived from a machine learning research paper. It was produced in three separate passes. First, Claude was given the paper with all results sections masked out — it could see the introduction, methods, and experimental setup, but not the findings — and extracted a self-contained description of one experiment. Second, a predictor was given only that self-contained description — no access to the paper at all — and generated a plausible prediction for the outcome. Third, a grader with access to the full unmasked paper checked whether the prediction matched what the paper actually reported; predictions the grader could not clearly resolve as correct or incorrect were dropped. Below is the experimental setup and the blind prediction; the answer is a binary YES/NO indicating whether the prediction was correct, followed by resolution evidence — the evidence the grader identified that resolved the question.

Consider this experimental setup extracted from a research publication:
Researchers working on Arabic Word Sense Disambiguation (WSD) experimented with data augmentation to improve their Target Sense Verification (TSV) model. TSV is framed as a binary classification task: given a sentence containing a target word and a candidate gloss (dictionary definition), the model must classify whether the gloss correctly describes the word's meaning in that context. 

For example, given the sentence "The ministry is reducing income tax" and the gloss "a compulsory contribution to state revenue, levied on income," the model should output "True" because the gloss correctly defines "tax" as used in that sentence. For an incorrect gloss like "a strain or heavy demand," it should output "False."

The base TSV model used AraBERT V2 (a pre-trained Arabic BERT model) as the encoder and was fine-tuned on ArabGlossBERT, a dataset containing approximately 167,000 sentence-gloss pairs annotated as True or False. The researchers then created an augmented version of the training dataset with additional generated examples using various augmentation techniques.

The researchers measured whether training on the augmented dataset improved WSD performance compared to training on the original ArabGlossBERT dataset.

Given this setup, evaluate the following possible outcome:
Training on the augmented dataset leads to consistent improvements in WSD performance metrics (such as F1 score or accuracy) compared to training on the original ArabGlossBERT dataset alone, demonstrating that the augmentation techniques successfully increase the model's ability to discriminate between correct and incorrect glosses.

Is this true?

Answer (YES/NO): NO